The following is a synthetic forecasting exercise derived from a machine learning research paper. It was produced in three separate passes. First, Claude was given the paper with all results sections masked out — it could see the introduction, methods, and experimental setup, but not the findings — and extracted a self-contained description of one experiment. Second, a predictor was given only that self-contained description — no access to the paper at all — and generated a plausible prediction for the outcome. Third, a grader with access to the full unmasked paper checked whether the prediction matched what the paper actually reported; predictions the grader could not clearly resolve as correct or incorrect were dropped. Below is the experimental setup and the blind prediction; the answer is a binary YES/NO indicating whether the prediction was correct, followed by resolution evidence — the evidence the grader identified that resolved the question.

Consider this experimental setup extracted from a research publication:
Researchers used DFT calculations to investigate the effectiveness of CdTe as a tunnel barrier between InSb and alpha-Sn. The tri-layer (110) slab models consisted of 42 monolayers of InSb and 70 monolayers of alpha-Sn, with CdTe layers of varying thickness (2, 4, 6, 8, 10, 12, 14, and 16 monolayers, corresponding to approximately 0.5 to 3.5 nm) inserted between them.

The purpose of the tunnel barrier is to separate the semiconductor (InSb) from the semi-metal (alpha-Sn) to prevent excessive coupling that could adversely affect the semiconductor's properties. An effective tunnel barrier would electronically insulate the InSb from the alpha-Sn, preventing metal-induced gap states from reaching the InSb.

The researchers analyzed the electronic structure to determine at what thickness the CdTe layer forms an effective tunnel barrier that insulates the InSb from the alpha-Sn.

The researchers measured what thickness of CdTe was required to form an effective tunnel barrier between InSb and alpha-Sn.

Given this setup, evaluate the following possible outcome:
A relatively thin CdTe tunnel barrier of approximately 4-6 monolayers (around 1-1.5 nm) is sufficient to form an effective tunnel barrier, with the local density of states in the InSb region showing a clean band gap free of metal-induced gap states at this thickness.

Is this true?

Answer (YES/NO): NO